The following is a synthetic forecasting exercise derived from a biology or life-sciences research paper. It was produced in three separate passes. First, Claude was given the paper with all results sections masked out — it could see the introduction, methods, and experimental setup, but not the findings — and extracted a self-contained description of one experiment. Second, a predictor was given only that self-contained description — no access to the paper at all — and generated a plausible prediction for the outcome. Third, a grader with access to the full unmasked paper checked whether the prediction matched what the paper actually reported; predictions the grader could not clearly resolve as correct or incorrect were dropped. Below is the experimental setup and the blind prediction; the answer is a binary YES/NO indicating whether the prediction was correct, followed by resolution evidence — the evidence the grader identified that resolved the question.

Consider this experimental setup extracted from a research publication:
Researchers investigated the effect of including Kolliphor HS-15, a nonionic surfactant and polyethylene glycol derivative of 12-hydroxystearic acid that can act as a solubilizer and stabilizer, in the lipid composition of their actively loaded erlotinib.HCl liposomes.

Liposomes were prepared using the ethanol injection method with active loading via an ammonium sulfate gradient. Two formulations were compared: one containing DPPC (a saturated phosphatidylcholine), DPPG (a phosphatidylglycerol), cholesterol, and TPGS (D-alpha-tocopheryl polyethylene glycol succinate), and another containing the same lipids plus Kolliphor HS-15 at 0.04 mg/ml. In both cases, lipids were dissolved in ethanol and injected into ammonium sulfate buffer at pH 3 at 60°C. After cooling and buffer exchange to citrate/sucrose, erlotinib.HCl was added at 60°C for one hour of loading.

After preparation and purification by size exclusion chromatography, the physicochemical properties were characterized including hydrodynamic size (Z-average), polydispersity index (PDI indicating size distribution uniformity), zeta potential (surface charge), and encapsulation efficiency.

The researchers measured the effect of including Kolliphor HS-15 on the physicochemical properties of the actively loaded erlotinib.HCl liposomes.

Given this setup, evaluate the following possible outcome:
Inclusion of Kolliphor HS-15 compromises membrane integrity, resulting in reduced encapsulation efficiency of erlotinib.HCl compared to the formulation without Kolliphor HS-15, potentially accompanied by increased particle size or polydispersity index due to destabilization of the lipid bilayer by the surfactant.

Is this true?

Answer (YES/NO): NO